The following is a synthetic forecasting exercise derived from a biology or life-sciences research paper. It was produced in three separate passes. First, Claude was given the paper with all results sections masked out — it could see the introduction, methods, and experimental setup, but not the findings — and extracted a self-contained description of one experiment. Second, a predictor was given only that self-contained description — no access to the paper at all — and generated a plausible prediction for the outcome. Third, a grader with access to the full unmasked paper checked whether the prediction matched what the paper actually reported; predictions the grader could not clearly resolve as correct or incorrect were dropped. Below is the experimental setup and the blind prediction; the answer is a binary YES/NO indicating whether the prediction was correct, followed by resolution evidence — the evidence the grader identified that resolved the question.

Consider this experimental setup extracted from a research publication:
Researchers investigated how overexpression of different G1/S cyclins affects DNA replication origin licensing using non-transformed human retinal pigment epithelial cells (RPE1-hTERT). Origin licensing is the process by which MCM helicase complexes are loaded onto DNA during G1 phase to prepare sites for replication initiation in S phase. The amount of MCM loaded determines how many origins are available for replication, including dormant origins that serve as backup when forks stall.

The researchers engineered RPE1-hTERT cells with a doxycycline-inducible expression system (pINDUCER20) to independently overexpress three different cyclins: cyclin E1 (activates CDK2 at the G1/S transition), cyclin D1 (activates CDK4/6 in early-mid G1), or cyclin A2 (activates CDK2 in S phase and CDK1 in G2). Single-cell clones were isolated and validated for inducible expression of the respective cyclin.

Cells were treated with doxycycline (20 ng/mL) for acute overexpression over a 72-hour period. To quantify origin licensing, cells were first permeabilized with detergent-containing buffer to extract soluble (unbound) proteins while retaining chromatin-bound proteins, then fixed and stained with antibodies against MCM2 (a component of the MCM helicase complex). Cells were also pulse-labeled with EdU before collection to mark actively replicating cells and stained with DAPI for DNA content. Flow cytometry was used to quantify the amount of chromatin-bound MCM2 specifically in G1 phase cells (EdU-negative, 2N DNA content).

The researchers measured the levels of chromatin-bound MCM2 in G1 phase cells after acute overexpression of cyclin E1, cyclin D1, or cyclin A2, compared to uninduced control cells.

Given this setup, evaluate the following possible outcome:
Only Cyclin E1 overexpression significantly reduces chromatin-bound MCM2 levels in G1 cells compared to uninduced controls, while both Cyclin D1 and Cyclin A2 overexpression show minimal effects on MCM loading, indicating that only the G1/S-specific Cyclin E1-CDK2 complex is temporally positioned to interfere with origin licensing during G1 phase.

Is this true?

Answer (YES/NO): YES